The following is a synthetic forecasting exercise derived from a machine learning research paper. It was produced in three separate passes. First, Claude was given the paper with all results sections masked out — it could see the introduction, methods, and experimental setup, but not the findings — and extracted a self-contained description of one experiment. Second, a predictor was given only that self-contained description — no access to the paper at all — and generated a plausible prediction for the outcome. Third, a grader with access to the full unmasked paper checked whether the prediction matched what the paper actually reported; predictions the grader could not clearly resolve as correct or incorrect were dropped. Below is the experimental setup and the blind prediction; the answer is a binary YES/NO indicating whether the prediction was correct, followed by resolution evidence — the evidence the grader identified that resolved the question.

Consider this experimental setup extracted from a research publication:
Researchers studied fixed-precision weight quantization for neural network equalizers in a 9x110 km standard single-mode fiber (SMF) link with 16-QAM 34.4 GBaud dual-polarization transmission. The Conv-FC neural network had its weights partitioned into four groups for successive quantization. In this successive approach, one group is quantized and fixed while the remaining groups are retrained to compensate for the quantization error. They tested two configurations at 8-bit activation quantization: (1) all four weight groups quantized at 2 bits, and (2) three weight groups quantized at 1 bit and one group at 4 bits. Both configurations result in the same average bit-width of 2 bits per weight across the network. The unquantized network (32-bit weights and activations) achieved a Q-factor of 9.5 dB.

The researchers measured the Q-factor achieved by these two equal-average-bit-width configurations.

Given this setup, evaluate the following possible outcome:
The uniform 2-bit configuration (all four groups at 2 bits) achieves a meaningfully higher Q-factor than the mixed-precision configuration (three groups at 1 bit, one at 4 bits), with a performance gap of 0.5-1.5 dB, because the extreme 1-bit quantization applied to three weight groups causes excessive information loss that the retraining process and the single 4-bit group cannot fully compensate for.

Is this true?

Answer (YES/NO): NO